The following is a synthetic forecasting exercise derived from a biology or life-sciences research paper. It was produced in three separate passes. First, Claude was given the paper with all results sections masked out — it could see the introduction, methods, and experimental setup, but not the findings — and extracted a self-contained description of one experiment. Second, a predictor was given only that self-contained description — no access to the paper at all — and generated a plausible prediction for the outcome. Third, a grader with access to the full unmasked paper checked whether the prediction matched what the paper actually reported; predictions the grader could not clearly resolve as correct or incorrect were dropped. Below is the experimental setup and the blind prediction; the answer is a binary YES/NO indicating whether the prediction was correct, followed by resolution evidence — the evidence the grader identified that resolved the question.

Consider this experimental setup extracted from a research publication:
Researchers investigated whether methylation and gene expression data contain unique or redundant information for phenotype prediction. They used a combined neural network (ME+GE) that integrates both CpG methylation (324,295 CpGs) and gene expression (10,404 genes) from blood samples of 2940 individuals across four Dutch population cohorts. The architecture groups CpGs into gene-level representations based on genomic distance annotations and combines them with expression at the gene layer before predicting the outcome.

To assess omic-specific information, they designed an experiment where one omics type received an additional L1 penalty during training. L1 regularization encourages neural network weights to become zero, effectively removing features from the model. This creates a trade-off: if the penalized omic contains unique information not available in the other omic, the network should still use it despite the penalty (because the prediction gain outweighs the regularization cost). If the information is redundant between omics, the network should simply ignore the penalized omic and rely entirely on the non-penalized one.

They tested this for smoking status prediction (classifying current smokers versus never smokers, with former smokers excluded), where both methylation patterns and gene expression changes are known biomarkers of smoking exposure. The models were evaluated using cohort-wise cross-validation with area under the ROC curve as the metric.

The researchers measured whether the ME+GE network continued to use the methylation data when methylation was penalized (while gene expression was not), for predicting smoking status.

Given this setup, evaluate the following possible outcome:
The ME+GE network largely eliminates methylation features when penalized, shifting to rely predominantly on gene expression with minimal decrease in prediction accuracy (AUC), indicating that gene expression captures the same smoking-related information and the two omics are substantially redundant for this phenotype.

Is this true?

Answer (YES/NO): NO